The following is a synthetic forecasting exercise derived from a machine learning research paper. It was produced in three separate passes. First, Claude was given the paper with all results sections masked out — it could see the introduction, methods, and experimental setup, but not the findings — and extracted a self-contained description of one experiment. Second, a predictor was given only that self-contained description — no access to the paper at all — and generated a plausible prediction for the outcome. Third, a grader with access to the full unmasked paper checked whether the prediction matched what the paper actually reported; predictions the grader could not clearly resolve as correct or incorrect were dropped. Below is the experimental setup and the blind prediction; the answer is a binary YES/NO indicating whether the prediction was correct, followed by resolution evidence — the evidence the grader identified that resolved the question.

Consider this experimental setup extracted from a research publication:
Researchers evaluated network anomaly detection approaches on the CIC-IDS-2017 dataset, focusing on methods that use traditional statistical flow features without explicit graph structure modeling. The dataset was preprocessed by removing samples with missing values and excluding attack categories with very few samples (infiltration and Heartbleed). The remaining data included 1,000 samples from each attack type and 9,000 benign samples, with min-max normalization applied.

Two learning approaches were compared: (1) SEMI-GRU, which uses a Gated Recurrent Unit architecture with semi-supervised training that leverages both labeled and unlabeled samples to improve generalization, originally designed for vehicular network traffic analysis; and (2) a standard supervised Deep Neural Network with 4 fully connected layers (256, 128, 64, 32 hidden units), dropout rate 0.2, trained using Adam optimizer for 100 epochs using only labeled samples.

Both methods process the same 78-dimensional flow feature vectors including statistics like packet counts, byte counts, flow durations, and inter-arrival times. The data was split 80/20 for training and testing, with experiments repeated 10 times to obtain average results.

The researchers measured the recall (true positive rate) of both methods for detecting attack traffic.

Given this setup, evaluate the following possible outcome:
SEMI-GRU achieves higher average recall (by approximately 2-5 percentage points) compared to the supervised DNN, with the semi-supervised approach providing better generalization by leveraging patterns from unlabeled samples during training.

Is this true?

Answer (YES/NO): NO